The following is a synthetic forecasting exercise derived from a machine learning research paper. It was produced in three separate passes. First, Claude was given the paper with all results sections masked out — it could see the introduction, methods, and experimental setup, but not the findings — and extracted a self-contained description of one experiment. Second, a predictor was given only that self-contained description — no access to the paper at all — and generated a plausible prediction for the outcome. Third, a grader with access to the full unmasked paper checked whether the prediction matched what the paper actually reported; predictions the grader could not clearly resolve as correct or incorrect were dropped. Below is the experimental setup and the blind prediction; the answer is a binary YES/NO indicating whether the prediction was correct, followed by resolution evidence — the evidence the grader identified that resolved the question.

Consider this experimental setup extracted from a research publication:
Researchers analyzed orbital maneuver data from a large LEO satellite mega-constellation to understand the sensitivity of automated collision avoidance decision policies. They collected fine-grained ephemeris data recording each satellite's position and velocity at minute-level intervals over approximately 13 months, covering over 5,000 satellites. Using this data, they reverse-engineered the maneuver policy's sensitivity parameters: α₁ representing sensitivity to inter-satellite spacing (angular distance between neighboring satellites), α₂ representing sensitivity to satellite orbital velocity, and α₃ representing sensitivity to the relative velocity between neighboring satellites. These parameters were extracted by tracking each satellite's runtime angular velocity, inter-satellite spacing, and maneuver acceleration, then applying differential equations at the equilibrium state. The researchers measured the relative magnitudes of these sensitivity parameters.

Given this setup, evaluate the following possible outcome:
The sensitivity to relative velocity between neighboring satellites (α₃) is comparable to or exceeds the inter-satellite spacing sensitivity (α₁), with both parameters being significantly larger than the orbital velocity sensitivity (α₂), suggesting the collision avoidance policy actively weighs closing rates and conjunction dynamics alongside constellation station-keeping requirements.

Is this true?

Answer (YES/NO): NO